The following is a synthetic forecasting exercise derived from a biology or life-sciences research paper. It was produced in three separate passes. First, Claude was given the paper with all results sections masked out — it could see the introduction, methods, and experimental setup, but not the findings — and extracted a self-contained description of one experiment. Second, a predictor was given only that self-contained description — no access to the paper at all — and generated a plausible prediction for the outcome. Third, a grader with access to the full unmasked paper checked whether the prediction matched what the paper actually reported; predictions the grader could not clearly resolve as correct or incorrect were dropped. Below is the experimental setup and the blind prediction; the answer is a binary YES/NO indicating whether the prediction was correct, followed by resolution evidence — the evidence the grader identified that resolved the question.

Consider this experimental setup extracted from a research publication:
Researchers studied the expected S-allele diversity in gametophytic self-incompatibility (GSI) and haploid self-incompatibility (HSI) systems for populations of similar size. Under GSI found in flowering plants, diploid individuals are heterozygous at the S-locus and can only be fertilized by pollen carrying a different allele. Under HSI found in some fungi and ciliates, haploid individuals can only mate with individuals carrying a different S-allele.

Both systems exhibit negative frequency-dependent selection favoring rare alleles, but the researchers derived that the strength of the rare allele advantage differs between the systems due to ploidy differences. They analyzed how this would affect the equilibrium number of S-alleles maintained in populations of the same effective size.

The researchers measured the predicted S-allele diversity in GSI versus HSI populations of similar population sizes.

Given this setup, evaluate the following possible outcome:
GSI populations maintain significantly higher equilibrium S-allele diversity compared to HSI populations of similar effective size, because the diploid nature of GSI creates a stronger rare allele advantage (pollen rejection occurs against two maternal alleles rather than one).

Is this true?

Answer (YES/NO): YES